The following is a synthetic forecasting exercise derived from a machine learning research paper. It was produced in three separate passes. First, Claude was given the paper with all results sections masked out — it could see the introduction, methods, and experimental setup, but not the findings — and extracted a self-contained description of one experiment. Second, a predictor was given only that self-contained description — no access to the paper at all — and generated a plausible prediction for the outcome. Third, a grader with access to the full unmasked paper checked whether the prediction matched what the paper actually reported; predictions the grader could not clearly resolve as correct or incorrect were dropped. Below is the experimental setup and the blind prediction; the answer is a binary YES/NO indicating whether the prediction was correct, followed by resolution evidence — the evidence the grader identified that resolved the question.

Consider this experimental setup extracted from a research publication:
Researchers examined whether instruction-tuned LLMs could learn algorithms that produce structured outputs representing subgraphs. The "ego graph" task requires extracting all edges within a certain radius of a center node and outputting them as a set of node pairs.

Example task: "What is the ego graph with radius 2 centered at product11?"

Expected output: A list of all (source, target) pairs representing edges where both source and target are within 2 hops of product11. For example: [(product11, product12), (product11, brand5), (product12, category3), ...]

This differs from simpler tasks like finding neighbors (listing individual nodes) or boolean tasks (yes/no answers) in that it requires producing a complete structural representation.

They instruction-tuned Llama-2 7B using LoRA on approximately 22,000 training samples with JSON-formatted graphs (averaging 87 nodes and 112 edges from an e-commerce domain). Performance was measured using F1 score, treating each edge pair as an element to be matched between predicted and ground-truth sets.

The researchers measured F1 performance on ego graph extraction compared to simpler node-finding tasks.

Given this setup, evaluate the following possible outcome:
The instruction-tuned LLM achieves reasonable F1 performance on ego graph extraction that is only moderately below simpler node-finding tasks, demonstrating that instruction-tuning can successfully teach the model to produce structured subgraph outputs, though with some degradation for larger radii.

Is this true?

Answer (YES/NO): NO